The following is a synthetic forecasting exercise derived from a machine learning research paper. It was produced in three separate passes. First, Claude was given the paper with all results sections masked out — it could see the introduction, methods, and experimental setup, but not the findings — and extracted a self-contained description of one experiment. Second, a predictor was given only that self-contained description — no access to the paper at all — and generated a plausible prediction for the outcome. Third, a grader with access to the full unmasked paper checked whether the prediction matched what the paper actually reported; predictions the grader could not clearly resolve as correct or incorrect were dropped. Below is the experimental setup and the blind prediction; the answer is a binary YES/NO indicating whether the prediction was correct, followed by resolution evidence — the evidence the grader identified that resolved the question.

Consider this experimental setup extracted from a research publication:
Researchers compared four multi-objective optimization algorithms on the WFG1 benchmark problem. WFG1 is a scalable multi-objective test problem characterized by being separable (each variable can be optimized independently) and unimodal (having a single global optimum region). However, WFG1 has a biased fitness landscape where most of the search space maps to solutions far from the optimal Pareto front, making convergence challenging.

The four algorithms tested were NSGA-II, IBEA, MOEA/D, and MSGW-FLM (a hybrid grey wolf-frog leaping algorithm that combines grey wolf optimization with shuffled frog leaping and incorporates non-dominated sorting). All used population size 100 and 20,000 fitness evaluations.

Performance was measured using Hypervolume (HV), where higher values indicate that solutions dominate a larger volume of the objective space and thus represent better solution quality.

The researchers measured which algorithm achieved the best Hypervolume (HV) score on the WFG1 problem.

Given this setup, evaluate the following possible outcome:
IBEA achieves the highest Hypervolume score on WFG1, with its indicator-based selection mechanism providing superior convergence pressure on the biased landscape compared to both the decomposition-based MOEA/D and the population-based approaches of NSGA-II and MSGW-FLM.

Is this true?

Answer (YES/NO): NO